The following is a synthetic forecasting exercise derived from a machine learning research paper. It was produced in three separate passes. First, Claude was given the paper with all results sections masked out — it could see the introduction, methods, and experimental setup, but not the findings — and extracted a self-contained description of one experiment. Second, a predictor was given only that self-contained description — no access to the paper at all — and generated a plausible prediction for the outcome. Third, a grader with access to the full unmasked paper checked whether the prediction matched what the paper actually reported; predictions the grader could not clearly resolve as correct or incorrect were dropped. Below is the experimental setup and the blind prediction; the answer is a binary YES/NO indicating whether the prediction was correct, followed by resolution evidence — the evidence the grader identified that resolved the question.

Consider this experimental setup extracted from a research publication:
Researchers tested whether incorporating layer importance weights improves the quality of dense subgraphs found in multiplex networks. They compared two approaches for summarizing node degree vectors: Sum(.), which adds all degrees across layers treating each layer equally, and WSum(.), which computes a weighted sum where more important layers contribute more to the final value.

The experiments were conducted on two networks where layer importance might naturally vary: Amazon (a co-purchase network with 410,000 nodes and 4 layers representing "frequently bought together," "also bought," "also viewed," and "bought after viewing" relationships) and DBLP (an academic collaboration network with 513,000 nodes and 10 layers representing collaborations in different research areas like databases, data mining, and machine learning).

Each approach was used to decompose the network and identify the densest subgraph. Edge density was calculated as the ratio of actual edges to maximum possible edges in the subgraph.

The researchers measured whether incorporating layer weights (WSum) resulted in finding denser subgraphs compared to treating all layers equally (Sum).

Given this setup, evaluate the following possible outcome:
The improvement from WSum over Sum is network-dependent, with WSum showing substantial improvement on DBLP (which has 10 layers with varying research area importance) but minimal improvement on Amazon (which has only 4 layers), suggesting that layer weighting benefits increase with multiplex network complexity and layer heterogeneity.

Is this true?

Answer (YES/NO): NO